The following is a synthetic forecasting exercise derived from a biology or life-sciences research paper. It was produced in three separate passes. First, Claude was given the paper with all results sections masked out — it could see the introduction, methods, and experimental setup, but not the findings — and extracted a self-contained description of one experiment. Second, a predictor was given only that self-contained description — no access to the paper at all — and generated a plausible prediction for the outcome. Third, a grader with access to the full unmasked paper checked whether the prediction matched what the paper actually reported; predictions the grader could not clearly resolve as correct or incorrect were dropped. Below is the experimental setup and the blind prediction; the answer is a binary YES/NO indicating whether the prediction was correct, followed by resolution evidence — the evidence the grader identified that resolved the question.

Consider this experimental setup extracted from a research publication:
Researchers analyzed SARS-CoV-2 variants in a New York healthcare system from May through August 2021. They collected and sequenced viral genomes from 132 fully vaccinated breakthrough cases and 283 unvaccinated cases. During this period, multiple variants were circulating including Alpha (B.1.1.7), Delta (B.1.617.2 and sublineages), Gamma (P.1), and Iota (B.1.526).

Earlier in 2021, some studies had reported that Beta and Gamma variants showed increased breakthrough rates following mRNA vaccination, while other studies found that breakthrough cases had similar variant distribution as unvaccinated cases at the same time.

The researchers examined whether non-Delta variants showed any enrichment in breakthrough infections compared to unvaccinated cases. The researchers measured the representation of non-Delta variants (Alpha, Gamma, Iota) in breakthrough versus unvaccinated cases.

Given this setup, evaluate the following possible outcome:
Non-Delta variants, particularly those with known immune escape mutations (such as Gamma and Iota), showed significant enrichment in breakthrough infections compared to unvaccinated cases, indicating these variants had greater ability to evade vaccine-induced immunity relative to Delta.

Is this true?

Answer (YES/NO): NO